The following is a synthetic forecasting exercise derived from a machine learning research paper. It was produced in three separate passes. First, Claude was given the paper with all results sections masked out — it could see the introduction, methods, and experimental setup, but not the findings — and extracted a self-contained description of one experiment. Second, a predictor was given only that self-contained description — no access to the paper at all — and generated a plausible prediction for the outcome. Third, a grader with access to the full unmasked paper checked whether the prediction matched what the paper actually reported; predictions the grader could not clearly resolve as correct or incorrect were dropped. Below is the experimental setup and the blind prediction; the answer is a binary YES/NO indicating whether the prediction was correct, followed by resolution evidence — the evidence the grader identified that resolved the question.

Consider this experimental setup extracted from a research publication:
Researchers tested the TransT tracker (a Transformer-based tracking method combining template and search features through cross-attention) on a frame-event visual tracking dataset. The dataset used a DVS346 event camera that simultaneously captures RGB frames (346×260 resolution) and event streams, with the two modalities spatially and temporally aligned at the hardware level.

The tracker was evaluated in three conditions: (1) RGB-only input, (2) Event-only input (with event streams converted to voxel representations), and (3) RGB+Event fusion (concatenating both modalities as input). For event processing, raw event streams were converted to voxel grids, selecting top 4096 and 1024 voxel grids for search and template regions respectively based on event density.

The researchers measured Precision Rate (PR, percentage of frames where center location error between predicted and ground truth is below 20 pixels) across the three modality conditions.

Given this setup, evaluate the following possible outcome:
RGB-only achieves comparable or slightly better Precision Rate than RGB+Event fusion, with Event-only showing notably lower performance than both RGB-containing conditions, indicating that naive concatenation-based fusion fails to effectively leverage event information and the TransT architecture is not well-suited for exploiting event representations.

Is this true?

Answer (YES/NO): NO